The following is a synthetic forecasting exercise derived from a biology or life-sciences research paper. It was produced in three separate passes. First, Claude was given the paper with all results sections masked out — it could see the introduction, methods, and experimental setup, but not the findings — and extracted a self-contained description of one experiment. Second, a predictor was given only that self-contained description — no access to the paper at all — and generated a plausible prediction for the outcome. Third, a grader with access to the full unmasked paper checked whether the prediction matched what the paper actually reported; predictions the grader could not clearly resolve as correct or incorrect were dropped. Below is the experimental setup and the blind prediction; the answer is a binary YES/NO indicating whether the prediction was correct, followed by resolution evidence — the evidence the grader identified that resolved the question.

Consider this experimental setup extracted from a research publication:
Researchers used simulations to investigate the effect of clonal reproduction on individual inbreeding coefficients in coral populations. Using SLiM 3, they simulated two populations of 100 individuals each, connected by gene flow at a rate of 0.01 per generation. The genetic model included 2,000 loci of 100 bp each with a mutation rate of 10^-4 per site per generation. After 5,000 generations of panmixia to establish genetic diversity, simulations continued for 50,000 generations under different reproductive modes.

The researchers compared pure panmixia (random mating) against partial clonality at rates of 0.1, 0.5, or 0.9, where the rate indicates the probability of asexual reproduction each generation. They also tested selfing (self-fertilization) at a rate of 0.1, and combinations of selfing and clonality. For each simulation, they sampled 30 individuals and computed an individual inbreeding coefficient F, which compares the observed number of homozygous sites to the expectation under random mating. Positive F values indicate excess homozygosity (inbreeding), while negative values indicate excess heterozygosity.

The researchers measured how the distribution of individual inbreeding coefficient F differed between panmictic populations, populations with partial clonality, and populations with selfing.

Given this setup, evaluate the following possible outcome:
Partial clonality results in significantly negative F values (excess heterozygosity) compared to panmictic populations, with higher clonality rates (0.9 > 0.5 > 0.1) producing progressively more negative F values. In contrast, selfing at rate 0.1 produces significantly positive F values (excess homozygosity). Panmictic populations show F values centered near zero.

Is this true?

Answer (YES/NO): NO